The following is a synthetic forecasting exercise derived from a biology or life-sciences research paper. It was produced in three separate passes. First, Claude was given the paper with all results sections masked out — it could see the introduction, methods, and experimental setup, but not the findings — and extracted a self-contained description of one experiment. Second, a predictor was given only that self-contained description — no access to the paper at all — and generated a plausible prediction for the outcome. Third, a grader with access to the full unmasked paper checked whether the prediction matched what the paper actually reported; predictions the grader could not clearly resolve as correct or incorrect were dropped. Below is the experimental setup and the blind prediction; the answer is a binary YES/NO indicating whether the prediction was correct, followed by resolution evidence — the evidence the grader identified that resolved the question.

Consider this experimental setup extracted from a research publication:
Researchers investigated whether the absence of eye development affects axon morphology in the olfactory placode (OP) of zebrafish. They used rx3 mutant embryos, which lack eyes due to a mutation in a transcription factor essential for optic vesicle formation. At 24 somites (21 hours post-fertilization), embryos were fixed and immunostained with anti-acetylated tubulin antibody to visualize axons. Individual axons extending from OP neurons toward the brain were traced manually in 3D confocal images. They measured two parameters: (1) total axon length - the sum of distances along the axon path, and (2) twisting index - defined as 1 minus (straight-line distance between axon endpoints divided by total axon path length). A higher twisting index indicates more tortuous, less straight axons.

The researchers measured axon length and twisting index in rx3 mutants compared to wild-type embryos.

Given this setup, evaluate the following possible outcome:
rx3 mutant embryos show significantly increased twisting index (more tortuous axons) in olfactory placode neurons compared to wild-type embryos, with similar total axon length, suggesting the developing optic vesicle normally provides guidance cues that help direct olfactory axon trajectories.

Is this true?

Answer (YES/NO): NO